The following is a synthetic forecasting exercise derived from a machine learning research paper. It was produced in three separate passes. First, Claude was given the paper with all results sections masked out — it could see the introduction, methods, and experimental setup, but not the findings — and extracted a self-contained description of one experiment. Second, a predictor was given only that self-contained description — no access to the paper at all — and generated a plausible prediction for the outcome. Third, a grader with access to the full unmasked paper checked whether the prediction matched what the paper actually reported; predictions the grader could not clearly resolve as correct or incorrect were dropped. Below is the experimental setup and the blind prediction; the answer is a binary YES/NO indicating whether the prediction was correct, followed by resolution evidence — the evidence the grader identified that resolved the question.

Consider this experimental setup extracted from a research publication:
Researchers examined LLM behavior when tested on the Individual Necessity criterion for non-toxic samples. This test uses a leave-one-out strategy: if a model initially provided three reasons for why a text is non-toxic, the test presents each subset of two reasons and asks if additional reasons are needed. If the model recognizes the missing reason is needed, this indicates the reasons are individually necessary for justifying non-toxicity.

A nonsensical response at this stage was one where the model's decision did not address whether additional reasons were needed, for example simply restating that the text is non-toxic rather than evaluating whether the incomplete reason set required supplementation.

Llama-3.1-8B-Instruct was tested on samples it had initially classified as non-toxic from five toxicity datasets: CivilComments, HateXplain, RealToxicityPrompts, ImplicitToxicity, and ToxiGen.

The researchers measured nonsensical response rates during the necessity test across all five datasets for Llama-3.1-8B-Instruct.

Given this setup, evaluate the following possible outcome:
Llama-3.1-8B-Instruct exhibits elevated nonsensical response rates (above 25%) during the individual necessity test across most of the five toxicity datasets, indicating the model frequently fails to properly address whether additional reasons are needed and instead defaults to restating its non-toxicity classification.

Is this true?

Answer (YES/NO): YES